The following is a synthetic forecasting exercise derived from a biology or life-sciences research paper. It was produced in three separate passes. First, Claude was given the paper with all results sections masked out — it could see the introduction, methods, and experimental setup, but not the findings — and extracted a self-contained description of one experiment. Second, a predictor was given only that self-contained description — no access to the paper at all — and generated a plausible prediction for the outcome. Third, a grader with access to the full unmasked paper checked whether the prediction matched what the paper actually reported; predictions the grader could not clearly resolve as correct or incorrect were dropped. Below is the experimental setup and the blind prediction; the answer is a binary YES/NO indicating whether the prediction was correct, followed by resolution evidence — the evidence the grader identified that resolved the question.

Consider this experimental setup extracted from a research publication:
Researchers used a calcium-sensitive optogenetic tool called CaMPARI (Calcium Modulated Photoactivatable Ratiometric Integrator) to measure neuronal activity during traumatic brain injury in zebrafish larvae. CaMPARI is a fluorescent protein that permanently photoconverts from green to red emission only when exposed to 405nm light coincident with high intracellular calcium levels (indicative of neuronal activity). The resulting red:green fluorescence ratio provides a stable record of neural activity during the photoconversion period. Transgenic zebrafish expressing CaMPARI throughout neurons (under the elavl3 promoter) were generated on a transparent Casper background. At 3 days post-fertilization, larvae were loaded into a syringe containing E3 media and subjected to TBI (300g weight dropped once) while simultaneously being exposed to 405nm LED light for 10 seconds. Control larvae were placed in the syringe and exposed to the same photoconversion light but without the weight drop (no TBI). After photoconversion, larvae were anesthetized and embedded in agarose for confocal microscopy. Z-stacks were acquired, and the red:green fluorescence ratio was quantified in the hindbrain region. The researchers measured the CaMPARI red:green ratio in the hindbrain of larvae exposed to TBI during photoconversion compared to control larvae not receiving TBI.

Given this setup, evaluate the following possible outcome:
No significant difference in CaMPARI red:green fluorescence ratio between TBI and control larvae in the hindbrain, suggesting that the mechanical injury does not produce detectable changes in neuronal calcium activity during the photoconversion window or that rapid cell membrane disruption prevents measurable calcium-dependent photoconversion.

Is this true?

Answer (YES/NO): NO